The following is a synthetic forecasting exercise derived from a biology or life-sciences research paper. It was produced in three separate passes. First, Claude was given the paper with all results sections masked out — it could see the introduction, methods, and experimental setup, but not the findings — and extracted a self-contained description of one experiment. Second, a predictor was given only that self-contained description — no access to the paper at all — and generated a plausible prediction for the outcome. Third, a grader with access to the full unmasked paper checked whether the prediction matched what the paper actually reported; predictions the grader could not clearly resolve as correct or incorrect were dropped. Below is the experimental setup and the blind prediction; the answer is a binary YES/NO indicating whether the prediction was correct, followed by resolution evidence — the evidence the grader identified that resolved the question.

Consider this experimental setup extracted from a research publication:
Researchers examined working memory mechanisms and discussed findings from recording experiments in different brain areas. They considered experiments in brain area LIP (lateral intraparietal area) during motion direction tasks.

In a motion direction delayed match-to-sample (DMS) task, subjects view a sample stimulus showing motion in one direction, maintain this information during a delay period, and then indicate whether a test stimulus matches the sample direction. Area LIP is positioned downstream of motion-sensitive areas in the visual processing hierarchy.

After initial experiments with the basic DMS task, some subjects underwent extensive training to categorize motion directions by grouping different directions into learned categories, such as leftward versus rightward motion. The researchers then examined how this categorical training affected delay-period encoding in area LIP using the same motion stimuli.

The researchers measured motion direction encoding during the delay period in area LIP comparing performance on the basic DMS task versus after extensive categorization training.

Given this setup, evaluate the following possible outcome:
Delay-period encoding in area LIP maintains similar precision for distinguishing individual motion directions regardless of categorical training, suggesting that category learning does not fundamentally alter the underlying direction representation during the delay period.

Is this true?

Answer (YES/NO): NO